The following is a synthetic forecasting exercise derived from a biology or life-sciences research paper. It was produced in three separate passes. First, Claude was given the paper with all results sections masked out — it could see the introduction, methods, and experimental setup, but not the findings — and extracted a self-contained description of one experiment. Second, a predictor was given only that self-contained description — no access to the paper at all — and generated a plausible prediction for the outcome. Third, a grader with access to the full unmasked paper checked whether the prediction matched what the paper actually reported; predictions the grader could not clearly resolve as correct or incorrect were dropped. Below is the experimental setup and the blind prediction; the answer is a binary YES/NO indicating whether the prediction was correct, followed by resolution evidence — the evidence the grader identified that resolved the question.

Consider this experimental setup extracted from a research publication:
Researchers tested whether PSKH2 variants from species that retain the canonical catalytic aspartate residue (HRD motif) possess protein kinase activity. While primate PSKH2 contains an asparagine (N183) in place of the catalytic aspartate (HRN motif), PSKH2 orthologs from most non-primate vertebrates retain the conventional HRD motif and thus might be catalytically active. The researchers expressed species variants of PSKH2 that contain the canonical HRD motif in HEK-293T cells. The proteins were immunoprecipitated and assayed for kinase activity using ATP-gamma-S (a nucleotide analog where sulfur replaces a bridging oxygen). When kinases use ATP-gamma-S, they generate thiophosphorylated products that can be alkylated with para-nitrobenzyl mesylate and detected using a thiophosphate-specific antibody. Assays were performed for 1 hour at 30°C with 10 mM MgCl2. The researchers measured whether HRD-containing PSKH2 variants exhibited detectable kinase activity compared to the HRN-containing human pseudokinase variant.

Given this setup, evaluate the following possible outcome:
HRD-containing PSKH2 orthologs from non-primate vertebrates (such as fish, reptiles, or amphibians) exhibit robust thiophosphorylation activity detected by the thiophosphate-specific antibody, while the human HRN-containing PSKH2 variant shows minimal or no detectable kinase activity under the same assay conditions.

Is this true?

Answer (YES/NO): NO